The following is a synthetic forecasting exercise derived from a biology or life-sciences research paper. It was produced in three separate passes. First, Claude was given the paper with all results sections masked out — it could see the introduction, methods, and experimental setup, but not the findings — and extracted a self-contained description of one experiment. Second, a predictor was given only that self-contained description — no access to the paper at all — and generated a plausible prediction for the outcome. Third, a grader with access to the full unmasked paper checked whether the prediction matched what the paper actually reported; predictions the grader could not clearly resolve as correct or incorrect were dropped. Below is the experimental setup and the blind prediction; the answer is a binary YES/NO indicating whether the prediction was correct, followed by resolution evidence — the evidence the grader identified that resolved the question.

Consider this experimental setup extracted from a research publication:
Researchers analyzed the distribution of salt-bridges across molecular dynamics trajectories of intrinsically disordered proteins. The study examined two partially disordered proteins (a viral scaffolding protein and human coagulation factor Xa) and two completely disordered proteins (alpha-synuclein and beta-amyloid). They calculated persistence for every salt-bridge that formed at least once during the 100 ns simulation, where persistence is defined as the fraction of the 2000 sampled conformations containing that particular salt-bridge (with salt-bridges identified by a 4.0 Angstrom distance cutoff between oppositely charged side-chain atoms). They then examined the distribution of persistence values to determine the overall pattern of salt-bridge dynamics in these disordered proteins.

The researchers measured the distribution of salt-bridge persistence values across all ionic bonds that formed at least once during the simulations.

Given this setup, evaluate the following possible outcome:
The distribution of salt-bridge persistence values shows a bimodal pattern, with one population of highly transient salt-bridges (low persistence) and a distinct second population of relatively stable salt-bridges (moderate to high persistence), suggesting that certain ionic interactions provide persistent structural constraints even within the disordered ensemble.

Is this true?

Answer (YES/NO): NO